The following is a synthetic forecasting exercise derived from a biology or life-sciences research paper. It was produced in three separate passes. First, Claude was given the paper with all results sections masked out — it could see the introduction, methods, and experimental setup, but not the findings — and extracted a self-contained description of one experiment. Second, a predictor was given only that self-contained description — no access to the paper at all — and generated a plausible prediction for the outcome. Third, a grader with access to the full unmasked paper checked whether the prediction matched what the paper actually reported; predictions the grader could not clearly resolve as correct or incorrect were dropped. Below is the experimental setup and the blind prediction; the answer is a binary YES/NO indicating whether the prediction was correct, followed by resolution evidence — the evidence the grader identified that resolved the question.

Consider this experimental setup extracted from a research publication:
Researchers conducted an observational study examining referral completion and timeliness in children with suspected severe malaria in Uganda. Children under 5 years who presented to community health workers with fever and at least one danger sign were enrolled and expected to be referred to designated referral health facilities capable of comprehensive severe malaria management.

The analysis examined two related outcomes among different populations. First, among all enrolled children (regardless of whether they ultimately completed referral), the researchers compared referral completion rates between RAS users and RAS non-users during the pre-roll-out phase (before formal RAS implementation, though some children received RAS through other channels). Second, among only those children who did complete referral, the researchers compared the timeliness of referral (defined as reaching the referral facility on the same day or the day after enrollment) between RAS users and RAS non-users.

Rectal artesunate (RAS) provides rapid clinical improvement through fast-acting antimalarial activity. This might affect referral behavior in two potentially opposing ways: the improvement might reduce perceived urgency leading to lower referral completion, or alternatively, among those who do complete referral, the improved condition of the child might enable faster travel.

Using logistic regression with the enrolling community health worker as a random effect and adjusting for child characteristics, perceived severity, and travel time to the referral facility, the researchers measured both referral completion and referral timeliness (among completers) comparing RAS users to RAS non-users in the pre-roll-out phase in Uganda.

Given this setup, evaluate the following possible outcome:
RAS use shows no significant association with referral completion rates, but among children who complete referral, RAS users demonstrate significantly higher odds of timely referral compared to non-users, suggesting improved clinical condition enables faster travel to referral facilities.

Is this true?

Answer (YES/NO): NO